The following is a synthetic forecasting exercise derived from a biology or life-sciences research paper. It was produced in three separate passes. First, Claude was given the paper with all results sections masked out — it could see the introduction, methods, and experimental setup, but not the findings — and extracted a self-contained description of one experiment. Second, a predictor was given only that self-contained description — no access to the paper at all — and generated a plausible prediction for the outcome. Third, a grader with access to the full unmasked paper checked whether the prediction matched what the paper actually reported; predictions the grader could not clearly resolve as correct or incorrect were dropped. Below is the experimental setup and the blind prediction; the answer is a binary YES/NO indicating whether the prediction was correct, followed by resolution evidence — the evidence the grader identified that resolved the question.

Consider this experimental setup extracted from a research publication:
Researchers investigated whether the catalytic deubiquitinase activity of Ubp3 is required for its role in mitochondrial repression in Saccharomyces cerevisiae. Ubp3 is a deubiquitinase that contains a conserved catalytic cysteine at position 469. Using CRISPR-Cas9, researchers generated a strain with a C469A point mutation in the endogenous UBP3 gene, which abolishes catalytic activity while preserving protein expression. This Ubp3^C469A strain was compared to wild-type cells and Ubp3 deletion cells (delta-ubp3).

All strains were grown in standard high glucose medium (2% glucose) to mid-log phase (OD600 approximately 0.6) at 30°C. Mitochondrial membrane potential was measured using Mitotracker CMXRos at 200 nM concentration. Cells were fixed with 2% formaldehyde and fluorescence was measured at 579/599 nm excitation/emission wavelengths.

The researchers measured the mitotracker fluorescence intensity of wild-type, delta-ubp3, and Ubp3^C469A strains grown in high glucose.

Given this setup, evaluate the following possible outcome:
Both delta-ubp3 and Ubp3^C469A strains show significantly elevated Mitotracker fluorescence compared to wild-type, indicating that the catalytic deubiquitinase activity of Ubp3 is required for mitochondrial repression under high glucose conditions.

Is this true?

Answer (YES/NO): YES